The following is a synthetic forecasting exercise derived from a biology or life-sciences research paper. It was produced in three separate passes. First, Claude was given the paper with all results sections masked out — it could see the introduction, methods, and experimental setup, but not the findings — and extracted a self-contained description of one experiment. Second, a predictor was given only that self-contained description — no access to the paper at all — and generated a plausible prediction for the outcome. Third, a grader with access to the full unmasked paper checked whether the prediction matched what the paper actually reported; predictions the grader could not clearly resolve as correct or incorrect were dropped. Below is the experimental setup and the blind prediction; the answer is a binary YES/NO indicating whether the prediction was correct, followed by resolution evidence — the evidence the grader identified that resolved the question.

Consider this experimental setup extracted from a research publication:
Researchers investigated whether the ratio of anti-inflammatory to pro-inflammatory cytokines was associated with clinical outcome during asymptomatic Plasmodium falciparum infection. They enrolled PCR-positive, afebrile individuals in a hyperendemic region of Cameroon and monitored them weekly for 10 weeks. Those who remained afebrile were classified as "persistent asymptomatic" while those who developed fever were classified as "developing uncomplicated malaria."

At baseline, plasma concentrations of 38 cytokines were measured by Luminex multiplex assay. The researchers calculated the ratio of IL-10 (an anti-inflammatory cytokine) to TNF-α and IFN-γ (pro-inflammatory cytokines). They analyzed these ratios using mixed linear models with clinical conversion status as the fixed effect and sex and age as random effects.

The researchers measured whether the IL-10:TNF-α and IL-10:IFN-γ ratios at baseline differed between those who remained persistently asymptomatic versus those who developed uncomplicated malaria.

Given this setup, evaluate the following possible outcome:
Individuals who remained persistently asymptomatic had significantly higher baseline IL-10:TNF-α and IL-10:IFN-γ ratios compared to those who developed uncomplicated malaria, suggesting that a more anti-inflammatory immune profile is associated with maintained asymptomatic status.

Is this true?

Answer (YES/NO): NO